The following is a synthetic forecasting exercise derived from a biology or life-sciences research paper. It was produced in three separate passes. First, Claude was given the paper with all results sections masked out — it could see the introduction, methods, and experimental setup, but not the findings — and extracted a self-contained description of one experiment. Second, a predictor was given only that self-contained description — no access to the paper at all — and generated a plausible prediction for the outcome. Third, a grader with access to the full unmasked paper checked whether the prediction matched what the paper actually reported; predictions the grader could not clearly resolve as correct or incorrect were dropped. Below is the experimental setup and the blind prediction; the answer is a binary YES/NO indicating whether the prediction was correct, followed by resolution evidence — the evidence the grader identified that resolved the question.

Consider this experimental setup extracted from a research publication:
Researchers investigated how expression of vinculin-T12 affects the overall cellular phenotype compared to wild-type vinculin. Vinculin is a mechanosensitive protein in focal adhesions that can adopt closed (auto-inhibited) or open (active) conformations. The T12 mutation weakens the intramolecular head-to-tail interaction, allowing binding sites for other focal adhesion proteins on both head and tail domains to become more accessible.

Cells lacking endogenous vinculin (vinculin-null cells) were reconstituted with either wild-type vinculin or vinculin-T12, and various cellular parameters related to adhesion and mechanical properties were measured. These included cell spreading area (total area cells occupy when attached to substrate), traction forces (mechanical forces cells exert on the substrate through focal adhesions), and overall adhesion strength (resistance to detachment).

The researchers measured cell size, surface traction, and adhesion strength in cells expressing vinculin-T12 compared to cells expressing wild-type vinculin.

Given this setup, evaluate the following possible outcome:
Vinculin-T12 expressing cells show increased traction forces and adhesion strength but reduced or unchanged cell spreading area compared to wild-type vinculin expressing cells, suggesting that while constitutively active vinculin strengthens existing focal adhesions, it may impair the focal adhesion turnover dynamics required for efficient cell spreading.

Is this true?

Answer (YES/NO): NO